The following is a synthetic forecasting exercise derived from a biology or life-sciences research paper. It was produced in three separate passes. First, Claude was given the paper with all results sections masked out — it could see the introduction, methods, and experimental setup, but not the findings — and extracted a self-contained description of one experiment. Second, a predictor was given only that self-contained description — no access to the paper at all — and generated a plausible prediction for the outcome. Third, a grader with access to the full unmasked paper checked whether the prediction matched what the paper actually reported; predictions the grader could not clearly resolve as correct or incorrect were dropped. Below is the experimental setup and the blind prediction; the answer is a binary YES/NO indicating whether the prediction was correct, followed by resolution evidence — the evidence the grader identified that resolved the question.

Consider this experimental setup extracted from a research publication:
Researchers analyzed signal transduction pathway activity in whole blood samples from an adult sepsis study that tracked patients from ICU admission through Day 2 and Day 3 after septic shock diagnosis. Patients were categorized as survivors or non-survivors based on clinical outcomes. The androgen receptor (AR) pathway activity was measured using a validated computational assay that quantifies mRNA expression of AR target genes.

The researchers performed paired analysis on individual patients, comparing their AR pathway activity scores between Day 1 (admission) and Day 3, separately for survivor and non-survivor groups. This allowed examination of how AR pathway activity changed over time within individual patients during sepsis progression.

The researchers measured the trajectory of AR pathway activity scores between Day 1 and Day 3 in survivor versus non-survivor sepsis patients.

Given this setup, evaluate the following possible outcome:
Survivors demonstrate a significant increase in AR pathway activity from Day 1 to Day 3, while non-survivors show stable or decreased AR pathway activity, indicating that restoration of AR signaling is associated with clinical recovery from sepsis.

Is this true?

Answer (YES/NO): NO